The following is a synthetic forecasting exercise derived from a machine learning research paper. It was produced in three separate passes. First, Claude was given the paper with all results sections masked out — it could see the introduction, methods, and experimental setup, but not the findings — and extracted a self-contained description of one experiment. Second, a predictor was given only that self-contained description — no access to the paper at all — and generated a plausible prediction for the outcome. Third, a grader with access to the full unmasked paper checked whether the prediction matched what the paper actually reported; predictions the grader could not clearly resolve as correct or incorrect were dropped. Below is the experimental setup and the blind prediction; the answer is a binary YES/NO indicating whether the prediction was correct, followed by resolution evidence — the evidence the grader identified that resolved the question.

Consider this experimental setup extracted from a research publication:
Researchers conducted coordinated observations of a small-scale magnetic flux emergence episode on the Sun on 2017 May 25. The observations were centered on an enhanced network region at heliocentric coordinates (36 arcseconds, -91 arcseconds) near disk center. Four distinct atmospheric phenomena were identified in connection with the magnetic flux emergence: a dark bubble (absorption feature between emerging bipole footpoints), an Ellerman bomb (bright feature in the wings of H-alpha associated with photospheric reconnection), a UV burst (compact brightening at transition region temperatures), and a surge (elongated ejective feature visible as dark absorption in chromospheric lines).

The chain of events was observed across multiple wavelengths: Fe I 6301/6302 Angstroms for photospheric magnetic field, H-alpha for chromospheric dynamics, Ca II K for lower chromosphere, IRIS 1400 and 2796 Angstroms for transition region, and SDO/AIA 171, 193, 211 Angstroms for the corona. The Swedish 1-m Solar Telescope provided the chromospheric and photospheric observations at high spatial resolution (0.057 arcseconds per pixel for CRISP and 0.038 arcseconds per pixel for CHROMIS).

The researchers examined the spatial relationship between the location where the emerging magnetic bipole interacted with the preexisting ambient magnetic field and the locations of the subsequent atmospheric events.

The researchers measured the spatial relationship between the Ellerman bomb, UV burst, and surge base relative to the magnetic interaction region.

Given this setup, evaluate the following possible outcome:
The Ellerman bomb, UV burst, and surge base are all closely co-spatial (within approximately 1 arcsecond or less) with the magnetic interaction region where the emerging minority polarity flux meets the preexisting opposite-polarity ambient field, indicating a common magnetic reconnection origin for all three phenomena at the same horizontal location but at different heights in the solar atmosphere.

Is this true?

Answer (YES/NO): YES